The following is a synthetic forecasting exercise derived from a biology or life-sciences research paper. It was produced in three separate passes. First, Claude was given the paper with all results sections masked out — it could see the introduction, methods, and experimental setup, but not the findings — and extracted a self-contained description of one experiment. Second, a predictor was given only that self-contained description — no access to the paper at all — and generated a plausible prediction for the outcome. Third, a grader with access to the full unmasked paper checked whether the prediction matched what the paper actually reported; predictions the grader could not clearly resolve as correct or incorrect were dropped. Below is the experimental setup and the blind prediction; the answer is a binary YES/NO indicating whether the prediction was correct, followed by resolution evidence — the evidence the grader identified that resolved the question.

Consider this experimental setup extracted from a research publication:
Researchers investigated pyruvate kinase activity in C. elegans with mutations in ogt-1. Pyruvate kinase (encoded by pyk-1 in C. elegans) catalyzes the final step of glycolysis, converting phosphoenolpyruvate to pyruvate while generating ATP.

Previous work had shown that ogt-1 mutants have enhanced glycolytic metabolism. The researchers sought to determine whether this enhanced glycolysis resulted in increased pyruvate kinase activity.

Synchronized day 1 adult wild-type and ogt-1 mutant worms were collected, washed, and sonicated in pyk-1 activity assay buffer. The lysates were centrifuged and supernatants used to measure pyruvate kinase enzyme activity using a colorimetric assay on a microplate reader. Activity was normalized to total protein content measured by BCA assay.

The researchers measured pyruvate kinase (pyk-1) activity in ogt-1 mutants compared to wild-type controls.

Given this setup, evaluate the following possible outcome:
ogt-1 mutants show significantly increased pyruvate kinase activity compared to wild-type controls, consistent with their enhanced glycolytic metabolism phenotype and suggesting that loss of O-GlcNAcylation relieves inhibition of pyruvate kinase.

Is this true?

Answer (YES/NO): NO